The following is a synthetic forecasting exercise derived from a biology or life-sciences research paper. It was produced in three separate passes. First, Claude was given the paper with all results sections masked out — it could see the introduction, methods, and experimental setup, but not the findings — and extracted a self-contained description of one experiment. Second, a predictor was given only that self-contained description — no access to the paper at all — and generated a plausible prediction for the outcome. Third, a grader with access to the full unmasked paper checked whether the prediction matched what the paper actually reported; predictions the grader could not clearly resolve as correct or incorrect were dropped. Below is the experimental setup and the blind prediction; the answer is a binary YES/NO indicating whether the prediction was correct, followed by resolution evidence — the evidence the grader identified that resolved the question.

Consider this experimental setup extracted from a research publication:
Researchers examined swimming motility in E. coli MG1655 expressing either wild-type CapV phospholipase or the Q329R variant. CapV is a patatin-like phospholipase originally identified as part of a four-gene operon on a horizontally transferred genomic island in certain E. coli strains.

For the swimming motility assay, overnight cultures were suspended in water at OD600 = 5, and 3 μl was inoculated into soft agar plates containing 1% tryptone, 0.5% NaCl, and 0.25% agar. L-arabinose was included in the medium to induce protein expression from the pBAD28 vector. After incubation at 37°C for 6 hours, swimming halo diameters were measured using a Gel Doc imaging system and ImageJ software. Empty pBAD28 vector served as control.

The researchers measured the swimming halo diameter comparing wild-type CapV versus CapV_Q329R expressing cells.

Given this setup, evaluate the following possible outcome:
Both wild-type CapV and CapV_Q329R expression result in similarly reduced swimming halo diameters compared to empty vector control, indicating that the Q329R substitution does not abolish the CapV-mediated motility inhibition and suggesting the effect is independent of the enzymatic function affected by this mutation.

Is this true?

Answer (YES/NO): NO